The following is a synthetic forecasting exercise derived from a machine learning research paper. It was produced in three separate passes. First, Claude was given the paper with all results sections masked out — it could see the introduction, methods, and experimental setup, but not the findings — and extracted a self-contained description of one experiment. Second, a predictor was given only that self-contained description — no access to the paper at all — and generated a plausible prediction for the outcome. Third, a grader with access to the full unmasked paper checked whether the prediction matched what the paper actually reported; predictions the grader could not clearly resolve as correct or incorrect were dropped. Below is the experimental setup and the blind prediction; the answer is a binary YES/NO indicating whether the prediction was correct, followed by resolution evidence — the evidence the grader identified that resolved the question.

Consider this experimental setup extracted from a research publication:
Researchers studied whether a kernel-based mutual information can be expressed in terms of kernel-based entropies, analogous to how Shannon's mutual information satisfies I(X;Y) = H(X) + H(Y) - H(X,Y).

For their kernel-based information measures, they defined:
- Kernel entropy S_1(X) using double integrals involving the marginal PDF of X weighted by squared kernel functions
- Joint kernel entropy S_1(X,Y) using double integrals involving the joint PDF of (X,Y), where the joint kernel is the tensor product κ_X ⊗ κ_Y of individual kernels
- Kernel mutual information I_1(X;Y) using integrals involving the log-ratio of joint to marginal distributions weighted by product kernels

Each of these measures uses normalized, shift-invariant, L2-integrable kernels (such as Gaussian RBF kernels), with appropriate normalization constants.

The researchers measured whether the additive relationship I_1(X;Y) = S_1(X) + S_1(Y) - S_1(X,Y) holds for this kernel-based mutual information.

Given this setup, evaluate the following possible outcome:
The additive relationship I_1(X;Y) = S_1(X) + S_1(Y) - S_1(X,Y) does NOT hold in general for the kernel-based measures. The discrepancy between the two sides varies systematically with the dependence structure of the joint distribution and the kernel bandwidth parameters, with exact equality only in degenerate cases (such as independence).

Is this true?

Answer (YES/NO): NO